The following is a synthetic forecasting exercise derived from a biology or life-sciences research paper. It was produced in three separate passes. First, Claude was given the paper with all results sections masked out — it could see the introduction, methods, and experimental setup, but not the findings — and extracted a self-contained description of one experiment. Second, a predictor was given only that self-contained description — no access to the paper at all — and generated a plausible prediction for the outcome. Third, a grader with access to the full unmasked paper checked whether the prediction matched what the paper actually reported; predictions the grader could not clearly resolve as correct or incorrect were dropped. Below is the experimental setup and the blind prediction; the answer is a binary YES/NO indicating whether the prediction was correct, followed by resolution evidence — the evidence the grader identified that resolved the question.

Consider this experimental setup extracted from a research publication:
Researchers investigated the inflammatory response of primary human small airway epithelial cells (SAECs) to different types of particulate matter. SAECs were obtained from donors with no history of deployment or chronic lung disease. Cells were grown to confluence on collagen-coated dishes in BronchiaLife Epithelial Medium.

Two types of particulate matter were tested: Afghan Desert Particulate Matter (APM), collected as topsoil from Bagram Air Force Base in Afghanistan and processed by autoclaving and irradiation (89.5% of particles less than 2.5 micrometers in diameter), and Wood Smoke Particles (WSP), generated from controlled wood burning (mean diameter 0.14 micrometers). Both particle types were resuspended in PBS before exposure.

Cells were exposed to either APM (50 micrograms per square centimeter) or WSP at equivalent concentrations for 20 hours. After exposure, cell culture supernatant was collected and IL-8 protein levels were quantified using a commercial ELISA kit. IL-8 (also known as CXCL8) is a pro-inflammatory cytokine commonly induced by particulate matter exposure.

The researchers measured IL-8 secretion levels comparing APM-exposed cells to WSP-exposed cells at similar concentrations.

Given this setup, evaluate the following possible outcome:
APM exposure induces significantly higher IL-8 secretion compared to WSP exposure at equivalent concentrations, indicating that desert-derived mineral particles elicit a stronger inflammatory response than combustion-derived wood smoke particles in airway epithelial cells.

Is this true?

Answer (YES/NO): NO